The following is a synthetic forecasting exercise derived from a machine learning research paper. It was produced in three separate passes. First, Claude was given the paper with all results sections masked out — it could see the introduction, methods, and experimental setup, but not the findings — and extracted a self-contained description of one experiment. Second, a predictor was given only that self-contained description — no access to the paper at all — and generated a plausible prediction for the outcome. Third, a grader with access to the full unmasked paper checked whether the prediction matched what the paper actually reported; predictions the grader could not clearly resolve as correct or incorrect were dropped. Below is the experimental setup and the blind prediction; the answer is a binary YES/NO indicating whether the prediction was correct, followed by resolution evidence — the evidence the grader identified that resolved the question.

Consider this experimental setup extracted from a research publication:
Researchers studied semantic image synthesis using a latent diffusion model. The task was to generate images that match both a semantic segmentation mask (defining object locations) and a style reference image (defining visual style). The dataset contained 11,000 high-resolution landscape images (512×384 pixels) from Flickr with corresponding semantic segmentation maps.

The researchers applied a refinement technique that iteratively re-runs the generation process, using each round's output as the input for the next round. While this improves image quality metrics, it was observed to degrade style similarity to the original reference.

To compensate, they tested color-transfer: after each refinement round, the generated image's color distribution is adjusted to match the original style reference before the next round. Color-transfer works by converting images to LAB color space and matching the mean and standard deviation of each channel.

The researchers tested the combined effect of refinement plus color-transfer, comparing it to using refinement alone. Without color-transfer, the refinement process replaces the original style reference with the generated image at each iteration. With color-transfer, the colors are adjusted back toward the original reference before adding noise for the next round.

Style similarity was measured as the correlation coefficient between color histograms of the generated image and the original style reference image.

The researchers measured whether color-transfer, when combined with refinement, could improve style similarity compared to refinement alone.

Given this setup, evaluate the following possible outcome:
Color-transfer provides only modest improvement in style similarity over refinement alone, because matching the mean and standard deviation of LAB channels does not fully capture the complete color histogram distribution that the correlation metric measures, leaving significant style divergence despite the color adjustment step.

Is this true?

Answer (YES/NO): NO